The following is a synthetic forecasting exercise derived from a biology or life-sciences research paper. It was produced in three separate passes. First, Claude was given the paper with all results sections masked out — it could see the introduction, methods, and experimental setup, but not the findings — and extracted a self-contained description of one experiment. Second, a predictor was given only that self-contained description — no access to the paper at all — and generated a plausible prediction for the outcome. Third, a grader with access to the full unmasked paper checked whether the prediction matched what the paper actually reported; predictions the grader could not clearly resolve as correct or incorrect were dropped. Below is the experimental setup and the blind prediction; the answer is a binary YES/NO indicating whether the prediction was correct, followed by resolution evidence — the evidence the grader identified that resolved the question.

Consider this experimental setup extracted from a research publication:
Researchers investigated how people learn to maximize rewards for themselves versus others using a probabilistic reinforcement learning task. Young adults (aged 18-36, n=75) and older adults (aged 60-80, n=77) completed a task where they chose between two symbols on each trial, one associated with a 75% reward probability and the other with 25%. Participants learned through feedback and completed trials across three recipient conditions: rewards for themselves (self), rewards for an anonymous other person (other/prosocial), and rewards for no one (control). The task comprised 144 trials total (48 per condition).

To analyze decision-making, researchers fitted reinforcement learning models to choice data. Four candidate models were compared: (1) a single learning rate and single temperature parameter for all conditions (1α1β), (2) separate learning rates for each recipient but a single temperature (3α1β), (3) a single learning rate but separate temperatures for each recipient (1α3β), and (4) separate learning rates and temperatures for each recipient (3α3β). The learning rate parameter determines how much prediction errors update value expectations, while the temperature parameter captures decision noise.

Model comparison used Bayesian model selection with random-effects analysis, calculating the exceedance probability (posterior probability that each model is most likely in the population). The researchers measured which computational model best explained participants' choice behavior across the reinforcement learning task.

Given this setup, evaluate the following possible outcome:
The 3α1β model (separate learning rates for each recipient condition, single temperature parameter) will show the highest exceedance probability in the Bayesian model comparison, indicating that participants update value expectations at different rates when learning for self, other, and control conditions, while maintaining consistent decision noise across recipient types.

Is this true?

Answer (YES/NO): YES